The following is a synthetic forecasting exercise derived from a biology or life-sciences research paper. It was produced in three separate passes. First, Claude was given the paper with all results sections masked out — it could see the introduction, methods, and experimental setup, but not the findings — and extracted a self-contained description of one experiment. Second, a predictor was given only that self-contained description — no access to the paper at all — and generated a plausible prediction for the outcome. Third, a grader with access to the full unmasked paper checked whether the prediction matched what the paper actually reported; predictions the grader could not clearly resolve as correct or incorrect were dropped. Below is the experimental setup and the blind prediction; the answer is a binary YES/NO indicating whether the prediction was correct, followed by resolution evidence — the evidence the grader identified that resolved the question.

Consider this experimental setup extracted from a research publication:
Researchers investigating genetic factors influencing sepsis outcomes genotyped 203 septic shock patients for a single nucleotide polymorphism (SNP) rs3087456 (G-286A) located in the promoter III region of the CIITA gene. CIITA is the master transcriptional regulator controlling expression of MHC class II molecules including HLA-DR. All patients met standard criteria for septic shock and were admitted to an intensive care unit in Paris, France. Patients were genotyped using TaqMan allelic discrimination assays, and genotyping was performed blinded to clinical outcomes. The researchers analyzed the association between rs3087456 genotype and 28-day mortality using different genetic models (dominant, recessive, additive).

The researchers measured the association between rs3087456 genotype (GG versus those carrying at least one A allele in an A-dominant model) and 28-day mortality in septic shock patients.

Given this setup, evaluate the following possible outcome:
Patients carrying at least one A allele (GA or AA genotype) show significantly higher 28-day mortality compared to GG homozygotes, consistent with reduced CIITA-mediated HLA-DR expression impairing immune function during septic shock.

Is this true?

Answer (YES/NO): NO